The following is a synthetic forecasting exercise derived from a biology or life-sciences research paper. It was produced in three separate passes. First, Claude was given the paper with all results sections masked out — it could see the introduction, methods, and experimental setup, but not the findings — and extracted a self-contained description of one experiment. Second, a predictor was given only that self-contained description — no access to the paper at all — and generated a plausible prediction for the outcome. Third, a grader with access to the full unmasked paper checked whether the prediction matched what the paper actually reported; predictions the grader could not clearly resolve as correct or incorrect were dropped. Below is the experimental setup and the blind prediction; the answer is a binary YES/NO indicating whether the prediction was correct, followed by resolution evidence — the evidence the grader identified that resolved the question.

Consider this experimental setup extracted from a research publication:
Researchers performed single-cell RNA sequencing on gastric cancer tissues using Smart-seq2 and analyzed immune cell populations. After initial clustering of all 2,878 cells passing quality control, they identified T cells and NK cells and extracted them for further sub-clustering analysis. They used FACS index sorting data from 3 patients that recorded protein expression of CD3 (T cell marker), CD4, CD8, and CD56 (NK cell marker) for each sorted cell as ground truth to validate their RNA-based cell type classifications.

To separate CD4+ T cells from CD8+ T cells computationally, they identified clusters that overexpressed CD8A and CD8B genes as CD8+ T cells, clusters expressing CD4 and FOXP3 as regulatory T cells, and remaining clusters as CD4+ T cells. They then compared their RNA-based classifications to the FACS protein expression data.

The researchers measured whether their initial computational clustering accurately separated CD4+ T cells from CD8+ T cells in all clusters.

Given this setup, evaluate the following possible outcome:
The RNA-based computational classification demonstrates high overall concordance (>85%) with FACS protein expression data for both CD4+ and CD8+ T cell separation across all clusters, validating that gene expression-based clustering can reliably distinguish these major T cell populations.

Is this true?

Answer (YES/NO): NO